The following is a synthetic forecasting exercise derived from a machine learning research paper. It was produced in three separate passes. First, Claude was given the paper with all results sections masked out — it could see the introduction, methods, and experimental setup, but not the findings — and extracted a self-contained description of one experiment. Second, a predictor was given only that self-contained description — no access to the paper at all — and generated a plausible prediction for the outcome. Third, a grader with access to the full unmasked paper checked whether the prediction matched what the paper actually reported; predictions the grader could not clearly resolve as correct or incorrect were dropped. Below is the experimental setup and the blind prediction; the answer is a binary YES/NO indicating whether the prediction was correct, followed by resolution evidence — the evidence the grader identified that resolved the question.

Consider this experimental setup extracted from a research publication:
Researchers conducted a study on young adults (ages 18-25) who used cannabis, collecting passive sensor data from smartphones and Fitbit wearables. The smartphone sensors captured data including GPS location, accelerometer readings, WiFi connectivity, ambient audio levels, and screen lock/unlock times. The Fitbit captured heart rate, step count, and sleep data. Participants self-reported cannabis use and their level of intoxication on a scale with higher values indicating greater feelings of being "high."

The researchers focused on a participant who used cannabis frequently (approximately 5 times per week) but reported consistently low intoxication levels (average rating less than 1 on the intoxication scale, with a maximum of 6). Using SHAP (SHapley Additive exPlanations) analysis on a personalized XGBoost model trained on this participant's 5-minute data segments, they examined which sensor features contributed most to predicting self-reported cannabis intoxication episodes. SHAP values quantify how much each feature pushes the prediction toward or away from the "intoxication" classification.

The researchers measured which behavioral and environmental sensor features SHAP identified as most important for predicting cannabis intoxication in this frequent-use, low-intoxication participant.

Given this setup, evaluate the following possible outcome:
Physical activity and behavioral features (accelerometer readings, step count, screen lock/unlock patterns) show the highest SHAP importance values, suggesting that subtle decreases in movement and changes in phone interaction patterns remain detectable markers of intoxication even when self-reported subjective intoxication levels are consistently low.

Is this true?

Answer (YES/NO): NO